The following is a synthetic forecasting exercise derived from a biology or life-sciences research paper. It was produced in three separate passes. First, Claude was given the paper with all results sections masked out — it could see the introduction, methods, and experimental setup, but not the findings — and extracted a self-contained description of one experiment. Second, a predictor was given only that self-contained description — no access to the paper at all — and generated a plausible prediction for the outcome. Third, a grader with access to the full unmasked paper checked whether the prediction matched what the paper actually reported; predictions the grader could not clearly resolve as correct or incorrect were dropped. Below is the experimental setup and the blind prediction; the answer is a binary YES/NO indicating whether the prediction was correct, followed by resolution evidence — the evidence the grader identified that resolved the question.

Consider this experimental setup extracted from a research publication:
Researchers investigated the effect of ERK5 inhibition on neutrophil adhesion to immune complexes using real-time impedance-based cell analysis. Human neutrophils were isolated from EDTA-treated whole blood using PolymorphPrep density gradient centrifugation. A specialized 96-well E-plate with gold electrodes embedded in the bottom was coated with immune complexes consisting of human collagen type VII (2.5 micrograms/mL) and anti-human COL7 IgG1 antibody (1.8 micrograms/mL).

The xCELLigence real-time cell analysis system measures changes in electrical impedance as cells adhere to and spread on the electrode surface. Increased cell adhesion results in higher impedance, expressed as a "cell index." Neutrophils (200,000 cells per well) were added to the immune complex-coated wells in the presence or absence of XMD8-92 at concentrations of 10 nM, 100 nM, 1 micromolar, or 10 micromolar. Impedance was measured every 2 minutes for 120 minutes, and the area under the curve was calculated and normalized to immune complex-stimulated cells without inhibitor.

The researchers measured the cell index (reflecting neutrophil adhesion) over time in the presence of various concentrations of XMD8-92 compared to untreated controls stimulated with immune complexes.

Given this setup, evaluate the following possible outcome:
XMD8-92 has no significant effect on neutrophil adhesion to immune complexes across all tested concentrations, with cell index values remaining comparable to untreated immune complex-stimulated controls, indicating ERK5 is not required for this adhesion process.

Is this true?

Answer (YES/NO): YES